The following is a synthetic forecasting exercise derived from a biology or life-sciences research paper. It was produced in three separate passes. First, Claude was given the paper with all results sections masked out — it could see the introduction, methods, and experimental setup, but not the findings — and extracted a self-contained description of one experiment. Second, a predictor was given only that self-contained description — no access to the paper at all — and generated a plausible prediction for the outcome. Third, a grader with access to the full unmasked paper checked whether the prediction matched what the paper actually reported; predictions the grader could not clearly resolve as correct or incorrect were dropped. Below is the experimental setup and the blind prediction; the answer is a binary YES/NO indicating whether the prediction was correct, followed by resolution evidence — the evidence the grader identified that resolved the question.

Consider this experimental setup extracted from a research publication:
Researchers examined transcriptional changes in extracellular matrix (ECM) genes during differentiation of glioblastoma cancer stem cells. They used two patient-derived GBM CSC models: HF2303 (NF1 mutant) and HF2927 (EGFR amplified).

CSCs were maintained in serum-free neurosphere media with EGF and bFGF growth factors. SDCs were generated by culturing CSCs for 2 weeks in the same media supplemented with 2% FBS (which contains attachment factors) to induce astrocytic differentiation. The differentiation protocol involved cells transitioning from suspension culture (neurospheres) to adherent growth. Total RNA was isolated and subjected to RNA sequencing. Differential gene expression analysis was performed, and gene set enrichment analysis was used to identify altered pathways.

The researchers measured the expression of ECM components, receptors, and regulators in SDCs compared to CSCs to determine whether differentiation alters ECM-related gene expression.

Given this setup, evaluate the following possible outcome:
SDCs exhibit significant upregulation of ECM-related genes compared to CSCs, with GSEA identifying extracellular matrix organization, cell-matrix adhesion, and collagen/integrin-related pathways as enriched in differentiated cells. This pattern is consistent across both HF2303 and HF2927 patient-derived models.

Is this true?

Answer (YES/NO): YES